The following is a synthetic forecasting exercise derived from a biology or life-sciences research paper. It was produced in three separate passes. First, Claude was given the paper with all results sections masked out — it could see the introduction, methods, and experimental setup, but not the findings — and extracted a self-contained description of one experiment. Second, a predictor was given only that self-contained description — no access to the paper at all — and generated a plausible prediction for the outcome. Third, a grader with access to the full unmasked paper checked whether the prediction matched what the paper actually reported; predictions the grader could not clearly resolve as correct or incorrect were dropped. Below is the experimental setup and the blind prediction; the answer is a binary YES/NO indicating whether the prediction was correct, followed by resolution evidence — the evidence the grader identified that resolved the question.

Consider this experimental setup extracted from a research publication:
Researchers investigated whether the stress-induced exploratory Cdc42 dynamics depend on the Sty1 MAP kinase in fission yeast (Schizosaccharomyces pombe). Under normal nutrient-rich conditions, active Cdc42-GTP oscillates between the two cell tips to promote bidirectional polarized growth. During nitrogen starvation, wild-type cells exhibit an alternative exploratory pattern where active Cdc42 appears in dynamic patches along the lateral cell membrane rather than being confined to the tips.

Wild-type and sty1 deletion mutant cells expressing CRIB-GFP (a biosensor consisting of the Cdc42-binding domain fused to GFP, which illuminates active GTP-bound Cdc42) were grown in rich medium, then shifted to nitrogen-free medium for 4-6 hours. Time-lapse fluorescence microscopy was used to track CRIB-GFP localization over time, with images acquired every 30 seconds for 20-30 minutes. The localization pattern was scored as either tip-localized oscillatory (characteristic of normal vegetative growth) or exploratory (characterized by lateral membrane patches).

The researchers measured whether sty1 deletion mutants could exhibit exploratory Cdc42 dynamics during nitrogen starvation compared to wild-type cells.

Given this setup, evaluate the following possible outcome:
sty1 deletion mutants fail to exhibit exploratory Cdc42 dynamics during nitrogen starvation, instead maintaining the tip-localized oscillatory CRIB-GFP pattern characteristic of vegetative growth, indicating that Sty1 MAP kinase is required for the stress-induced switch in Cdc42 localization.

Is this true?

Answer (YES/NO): YES